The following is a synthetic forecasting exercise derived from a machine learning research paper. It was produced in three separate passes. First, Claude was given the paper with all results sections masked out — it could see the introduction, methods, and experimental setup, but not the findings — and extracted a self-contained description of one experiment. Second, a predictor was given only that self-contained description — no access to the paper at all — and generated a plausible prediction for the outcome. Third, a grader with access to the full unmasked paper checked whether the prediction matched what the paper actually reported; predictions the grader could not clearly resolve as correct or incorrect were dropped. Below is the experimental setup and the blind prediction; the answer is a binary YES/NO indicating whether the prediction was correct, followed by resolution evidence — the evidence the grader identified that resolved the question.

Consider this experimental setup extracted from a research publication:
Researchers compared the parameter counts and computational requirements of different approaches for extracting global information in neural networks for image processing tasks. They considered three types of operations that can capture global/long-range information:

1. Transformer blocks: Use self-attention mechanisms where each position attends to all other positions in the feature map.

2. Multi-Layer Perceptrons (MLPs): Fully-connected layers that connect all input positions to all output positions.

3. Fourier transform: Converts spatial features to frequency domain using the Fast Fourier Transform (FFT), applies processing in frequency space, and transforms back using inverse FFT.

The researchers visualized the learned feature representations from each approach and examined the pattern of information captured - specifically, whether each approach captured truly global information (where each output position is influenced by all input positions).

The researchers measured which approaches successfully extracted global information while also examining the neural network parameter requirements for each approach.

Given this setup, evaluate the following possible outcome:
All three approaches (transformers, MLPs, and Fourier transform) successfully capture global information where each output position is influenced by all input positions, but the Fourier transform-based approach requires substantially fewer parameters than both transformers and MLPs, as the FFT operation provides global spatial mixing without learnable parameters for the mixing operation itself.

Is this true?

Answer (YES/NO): YES